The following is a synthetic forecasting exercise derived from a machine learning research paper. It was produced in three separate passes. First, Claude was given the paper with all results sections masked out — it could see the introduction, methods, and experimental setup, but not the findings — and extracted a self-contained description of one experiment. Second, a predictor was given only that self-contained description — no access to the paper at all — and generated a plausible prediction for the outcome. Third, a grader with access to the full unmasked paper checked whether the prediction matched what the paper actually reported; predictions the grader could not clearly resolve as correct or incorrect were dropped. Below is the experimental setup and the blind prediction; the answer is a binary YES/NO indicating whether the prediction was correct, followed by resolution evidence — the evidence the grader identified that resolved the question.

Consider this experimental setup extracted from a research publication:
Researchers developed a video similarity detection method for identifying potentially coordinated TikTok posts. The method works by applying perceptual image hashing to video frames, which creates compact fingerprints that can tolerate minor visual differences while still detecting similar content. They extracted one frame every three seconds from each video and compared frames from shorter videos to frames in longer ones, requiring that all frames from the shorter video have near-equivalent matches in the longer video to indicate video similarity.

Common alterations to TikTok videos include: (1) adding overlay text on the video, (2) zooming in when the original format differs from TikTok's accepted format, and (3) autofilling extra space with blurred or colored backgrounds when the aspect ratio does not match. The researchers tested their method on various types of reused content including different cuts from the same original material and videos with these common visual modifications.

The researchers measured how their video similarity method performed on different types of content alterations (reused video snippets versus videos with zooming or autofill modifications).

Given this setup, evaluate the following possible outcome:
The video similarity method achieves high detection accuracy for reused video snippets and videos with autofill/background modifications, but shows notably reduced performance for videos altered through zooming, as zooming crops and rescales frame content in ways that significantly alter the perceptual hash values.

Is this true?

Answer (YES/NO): NO